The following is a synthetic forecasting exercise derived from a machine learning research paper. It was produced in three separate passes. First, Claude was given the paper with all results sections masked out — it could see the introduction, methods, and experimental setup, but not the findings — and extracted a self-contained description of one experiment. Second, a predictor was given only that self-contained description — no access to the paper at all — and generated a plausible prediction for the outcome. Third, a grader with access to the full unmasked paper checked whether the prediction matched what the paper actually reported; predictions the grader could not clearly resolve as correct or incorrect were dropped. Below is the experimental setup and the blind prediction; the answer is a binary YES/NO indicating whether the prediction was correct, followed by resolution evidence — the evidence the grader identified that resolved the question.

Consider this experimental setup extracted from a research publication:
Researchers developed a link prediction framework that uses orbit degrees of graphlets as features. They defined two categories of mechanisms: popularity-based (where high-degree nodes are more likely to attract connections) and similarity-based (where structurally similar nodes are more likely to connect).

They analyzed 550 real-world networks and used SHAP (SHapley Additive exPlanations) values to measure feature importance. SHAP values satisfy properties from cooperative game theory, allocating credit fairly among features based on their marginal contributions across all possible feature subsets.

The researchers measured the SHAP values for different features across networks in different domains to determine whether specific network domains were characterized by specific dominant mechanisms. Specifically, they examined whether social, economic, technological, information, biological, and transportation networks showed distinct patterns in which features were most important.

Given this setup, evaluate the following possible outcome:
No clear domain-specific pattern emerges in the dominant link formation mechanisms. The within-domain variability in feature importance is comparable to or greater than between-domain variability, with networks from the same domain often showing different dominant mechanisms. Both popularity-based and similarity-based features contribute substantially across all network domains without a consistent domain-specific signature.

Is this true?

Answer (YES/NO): NO